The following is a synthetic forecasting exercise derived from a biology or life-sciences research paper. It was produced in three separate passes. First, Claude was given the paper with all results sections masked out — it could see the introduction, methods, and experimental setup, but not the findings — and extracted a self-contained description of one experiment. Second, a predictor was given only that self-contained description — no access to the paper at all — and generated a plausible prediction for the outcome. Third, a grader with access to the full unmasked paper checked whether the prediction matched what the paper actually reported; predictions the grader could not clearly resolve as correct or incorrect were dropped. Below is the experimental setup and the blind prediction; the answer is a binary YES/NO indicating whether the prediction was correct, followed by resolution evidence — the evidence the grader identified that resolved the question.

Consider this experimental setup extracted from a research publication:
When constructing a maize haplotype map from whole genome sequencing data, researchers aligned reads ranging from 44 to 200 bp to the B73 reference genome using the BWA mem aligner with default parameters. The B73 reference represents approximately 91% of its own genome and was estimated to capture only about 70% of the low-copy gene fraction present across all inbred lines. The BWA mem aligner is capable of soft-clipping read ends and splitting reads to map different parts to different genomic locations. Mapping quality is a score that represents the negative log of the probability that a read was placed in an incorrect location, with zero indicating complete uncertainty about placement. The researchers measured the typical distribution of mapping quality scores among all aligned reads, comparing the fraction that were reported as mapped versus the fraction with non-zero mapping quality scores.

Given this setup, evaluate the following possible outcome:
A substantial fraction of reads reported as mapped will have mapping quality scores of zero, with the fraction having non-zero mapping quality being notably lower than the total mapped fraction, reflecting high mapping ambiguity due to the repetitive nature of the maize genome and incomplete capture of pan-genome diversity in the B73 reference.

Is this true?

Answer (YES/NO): YES